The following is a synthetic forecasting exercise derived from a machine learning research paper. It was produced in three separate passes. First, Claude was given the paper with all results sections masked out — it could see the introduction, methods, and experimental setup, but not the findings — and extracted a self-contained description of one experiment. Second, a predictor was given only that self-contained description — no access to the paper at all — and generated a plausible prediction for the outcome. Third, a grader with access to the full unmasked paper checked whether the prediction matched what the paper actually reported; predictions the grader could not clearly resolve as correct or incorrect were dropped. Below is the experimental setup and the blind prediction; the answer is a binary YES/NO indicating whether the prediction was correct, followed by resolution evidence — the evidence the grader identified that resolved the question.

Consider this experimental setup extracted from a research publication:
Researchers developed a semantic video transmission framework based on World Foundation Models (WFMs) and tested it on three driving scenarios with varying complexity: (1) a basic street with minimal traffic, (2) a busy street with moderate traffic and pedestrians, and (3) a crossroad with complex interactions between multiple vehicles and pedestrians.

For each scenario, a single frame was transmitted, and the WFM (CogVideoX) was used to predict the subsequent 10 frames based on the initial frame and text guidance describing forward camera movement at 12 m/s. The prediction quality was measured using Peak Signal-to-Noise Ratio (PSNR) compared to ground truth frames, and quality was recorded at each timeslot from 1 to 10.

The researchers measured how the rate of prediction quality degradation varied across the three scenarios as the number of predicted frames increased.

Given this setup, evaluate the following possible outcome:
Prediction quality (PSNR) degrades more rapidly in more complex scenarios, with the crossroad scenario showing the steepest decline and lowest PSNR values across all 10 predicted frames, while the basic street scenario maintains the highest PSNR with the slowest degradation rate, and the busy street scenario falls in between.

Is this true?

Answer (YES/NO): NO